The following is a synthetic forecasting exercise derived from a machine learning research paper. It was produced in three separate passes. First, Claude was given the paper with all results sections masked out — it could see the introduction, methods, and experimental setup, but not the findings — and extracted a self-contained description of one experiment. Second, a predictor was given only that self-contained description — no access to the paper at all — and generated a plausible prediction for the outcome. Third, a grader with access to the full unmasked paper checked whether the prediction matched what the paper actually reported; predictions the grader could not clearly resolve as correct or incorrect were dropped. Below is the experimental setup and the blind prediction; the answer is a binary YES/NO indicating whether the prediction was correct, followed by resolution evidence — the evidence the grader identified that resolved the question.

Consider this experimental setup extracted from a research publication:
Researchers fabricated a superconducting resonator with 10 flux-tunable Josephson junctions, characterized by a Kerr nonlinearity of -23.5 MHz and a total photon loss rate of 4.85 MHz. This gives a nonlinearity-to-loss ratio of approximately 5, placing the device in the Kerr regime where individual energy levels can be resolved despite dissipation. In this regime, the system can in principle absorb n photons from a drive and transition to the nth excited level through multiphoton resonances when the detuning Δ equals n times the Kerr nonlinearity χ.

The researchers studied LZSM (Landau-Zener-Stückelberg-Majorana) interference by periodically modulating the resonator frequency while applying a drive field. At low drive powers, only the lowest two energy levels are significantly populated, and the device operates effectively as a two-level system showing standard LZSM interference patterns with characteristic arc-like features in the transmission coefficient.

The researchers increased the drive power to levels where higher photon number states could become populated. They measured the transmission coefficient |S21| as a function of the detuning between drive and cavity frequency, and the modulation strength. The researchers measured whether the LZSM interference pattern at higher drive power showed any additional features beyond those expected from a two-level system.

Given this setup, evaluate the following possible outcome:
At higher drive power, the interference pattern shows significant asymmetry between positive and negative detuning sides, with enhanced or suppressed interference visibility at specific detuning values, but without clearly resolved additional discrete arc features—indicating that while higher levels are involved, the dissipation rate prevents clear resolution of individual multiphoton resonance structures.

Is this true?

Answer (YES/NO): NO